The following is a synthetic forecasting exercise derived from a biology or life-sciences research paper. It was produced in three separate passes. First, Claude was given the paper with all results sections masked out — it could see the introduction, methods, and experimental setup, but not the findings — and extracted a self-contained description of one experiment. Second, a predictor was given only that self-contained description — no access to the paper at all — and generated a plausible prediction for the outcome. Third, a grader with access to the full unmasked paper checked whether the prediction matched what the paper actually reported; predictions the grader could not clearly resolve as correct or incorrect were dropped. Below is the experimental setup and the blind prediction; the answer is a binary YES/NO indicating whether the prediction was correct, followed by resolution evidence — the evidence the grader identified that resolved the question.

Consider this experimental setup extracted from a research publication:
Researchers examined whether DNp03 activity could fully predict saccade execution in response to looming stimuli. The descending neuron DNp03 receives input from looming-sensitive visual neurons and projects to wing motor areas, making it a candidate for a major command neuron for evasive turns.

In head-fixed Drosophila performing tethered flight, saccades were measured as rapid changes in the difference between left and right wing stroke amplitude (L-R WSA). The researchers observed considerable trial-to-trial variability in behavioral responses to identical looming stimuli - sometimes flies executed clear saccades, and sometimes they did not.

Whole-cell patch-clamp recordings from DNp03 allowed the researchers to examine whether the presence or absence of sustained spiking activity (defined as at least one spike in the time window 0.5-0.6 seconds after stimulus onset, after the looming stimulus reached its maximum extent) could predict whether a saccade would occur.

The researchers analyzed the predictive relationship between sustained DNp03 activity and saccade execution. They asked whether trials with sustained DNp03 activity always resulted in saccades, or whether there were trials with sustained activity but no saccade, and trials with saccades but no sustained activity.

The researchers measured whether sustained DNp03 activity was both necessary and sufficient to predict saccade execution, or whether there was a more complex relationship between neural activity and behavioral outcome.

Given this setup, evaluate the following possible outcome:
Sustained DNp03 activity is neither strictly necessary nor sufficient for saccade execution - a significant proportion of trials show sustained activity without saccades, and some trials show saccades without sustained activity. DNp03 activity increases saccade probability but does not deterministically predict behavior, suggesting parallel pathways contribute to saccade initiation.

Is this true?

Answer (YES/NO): NO